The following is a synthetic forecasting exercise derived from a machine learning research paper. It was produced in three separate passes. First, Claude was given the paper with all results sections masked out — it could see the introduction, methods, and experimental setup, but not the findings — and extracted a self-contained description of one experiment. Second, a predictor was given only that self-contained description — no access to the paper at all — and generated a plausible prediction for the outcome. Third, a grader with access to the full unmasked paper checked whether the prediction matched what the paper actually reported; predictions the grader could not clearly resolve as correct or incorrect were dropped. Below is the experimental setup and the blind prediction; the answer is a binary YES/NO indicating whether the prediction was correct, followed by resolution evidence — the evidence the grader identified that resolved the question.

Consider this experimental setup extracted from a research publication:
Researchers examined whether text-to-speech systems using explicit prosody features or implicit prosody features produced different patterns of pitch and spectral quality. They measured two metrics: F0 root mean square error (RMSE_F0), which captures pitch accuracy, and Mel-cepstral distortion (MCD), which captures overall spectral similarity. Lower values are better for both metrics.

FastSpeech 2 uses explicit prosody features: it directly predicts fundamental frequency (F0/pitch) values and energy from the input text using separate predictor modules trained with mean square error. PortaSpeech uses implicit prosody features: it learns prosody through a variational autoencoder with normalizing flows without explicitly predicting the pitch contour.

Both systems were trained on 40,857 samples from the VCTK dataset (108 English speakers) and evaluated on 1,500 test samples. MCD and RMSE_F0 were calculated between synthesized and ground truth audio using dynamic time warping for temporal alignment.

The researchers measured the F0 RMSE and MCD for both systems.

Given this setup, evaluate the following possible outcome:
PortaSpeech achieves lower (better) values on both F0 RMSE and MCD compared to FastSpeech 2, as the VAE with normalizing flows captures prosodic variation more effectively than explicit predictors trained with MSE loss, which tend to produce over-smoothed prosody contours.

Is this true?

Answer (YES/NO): NO